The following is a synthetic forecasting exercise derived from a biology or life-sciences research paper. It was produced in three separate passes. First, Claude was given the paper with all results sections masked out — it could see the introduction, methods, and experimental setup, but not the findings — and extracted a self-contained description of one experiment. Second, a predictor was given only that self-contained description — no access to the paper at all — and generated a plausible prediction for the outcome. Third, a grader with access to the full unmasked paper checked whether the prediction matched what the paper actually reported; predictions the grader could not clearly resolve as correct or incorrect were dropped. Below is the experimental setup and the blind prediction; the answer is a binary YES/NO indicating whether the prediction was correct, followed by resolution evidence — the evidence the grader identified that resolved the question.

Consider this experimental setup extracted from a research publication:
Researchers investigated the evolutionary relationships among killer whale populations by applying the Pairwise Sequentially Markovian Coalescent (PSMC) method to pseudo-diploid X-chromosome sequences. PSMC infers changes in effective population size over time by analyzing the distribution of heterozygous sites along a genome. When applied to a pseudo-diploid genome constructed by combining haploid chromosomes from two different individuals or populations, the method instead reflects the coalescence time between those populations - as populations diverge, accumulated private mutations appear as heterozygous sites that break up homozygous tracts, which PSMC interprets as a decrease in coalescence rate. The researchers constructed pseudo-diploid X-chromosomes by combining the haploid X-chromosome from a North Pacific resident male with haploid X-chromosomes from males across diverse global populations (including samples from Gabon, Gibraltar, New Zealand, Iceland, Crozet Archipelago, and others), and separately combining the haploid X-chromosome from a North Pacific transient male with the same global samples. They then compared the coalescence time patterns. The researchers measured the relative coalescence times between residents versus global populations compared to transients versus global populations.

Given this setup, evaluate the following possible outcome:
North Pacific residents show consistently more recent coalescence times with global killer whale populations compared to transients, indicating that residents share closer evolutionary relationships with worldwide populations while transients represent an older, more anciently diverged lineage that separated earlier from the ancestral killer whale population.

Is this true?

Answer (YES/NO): YES